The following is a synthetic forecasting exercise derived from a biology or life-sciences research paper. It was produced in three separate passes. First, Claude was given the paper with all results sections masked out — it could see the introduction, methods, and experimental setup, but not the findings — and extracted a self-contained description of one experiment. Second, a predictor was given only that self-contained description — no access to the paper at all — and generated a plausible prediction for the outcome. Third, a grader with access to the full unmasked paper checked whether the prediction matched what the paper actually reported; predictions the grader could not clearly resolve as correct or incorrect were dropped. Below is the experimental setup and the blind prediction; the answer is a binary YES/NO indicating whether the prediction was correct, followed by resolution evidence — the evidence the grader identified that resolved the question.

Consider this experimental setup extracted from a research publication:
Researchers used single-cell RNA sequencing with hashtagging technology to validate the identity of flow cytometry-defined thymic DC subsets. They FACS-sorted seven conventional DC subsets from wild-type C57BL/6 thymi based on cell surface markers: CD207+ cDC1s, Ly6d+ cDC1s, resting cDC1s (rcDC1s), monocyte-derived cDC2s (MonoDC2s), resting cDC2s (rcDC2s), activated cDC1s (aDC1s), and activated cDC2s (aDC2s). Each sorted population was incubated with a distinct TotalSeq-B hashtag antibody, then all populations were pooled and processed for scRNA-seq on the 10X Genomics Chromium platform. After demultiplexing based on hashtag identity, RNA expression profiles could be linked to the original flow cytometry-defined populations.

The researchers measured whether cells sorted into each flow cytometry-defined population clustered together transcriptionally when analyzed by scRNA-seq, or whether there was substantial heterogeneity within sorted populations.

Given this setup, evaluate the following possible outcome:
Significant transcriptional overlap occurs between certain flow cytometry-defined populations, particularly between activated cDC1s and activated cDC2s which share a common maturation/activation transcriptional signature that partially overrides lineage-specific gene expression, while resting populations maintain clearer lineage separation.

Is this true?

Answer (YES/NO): NO